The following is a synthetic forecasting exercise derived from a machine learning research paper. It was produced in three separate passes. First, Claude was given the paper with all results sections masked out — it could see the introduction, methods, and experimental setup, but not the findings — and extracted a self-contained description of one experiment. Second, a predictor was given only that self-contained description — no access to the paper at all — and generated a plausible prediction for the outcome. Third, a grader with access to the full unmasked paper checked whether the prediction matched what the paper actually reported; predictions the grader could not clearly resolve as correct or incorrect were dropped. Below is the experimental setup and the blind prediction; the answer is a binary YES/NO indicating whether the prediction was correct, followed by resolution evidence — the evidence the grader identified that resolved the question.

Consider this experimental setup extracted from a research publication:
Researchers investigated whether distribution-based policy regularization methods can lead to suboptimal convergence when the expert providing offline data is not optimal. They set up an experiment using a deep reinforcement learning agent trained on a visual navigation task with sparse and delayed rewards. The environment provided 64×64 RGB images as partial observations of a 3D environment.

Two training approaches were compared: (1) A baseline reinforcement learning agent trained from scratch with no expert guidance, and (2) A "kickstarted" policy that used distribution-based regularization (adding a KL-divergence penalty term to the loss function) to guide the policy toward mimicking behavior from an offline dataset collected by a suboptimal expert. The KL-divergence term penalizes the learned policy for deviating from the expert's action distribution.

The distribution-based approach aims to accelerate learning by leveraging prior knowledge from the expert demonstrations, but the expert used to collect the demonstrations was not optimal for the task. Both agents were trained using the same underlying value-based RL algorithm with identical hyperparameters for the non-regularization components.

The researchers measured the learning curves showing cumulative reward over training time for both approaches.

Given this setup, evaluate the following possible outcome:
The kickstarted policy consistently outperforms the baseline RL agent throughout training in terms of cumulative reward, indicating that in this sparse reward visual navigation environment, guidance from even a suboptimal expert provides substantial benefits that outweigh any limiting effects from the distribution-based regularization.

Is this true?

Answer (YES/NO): NO